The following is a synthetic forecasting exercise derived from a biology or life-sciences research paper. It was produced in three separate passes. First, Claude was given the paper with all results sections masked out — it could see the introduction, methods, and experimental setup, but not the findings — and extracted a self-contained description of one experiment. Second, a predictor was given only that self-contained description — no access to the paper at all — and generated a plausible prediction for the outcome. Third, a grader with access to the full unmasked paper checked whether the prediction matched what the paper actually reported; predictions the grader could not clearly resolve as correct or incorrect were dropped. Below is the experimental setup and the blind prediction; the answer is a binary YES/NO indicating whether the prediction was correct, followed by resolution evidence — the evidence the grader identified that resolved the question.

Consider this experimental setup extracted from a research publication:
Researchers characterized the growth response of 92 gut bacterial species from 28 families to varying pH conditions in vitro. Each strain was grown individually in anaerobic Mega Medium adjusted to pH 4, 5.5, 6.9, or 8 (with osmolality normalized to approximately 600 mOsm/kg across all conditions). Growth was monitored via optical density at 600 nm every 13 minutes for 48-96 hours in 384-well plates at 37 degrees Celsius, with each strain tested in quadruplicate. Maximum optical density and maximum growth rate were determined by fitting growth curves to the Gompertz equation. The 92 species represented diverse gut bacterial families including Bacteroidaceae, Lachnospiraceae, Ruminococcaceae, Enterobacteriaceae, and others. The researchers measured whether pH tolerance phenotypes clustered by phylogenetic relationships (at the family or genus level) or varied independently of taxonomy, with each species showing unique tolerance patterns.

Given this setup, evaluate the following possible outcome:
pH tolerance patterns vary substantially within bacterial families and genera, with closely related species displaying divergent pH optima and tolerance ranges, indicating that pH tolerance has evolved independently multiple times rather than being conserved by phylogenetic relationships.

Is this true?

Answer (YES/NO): NO